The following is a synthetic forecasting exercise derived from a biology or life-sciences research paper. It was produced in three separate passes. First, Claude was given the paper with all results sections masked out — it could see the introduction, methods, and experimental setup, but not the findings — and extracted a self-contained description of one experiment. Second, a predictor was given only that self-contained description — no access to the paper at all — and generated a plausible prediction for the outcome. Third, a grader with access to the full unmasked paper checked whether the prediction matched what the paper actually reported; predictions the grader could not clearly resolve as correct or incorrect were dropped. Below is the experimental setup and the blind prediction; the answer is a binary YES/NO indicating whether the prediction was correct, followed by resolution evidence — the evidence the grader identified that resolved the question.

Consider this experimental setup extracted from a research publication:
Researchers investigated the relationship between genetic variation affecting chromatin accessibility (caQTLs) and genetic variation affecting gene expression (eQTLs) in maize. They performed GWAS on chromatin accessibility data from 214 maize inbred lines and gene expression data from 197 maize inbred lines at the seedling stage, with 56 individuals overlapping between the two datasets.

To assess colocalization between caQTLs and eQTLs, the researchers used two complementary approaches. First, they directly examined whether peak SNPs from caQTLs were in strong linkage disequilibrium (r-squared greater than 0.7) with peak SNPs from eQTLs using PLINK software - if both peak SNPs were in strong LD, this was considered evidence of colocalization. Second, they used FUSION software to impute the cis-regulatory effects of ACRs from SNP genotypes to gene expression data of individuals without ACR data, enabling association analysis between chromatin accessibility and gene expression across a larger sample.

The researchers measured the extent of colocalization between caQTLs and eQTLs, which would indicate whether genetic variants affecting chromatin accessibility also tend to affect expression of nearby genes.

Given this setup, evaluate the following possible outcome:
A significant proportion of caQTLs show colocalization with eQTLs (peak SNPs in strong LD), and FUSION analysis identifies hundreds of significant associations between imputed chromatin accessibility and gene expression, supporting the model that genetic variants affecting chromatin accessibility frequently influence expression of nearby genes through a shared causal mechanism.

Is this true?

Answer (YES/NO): NO